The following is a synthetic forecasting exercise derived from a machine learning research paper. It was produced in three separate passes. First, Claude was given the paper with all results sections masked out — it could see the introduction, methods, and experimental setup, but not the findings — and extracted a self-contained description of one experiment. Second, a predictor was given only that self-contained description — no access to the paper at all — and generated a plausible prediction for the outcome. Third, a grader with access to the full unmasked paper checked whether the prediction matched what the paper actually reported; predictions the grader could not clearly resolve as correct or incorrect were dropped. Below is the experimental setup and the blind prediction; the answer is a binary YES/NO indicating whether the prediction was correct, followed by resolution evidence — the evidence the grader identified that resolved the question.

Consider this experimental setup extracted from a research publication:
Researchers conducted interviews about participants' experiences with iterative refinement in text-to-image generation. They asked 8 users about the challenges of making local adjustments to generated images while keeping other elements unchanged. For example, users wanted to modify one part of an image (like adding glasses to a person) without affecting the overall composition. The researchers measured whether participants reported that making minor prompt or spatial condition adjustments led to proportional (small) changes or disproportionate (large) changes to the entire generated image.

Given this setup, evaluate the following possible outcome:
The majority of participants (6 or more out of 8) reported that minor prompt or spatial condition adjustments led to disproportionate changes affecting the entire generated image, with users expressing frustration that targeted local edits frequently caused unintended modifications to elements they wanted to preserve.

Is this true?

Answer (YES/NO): YES